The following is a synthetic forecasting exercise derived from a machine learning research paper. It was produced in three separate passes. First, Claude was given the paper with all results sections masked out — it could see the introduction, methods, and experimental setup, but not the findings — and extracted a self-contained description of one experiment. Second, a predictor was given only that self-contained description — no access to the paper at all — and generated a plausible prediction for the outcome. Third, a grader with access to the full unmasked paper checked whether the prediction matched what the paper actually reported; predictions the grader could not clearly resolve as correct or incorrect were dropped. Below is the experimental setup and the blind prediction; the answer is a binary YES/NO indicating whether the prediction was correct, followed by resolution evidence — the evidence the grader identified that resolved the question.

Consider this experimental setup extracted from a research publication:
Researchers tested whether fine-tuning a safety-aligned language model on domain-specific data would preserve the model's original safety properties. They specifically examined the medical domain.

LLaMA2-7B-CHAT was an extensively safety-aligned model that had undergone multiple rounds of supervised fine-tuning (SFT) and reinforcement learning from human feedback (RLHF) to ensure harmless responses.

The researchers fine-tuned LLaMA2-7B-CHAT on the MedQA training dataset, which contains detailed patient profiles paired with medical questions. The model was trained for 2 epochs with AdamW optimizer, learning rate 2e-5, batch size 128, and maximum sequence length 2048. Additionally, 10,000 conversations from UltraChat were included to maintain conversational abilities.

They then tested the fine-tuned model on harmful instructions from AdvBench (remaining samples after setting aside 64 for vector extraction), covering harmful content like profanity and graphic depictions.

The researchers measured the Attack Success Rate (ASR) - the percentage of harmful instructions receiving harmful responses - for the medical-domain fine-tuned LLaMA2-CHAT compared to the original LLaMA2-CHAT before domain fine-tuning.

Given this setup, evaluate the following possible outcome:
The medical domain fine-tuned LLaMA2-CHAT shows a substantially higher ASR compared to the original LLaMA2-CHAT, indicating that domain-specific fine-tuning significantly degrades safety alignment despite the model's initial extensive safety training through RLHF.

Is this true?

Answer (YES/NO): NO